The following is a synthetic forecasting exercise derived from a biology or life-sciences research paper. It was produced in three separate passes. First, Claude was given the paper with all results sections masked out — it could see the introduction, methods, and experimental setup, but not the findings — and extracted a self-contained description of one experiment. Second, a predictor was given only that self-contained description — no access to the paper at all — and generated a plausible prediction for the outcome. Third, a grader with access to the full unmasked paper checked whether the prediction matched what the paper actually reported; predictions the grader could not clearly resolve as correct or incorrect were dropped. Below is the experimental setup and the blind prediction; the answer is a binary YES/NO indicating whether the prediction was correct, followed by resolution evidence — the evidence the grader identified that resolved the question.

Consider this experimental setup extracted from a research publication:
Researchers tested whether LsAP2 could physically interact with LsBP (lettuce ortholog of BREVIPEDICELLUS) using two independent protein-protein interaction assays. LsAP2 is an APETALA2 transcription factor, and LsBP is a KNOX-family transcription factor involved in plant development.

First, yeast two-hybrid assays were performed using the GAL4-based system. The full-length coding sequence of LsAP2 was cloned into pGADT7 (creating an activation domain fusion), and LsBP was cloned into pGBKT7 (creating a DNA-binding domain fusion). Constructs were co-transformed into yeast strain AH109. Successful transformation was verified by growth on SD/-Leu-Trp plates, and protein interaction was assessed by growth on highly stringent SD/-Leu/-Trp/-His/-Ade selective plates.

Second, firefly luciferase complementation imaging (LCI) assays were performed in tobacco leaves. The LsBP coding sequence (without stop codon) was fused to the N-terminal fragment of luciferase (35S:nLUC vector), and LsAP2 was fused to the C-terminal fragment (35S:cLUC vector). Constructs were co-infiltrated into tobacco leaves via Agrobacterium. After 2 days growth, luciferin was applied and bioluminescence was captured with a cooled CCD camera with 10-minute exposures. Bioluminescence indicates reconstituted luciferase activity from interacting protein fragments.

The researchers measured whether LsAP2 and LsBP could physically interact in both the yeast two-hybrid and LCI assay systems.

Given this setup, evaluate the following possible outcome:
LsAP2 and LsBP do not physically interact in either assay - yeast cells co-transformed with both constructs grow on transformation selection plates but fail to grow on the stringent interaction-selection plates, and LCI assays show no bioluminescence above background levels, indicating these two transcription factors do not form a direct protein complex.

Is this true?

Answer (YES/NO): NO